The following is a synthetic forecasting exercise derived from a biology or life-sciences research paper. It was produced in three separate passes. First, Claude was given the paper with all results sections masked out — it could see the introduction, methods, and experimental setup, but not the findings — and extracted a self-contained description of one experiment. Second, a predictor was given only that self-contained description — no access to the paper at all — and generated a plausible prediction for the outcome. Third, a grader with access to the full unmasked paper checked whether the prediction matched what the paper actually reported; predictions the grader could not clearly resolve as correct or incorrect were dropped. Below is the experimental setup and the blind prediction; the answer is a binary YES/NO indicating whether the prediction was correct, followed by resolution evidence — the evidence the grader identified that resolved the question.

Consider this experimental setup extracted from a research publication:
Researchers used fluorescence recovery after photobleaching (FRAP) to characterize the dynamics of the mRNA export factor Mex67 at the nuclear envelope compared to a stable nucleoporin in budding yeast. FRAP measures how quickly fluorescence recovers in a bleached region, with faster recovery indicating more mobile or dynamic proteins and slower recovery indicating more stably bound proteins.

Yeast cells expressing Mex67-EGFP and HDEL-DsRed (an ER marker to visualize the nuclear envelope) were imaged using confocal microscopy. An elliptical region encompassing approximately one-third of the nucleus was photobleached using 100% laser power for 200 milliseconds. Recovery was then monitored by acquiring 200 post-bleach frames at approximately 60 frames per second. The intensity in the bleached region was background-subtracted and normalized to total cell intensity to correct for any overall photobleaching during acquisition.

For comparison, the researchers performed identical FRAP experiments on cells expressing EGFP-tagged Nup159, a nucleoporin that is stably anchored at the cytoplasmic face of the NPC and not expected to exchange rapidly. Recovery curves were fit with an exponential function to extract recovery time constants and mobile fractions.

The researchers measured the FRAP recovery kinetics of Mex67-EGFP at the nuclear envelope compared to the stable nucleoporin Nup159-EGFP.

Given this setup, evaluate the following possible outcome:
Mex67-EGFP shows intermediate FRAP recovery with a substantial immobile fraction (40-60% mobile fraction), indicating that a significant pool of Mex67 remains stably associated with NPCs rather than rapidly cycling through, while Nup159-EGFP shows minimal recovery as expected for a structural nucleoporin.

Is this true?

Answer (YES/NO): NO